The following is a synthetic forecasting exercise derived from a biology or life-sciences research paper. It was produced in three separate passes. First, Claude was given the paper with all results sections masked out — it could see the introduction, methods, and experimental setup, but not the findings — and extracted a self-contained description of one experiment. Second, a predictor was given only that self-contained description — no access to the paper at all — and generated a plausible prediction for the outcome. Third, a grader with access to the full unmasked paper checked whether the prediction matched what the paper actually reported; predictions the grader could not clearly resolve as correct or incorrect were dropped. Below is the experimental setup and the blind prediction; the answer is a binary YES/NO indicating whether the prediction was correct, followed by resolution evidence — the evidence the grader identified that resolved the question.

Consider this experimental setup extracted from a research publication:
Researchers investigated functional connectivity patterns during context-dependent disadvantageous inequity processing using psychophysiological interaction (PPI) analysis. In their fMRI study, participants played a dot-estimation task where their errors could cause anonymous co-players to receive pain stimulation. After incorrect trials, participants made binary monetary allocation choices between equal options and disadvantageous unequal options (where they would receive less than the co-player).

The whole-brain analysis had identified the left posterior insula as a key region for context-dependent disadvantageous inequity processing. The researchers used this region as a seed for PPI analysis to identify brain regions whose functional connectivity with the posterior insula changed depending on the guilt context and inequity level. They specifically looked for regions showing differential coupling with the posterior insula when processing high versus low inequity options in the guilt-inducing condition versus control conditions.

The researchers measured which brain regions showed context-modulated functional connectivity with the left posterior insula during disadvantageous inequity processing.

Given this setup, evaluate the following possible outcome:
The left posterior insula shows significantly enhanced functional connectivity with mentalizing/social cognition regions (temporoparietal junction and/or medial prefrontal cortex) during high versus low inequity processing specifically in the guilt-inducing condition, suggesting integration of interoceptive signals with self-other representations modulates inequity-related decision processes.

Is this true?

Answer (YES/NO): NO